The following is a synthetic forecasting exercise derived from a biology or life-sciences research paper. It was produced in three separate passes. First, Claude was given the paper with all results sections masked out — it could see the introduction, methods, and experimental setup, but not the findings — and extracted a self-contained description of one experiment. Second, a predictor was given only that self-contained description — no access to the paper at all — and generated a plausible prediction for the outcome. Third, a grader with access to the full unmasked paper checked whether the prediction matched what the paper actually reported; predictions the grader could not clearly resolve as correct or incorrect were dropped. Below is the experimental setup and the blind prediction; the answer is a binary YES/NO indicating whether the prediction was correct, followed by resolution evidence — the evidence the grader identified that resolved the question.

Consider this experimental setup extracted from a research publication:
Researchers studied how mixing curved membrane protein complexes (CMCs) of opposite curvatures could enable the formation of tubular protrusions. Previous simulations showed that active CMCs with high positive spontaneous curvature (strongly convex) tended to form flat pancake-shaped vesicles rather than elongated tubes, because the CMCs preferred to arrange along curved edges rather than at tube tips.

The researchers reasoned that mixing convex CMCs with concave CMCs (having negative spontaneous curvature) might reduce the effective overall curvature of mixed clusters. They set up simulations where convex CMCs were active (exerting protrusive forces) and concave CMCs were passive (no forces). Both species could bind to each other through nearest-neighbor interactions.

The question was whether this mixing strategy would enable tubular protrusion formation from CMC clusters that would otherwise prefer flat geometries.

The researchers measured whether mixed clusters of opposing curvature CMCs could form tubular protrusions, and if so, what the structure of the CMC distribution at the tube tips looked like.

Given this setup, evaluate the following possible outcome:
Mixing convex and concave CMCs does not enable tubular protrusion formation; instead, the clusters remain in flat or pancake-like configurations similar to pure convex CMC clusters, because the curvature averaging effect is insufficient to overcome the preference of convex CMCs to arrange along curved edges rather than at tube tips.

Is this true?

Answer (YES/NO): NO